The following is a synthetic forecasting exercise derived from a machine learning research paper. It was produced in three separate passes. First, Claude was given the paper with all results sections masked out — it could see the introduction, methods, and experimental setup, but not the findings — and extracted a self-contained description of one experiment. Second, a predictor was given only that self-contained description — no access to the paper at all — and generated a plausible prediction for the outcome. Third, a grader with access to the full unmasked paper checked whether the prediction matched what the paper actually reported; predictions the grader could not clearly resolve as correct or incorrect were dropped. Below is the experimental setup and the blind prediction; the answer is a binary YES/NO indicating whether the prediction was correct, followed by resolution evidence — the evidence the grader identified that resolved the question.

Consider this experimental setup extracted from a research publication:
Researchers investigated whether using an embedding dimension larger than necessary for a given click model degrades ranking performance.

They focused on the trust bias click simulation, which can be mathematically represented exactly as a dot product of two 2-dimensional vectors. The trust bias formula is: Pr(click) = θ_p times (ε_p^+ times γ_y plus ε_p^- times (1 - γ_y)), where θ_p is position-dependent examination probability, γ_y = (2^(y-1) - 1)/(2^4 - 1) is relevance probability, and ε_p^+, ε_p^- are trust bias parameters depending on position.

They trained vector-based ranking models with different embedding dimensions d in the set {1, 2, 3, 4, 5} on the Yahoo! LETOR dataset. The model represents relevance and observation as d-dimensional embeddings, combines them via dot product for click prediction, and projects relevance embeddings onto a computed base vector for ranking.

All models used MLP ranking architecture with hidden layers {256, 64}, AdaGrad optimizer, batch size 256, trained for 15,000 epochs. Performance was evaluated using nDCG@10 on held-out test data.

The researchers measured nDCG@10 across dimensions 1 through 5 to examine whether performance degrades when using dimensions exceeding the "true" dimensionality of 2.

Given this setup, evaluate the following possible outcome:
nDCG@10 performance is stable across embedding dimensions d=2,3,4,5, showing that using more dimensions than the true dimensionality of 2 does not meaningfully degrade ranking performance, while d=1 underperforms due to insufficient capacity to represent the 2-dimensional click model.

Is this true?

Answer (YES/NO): YES